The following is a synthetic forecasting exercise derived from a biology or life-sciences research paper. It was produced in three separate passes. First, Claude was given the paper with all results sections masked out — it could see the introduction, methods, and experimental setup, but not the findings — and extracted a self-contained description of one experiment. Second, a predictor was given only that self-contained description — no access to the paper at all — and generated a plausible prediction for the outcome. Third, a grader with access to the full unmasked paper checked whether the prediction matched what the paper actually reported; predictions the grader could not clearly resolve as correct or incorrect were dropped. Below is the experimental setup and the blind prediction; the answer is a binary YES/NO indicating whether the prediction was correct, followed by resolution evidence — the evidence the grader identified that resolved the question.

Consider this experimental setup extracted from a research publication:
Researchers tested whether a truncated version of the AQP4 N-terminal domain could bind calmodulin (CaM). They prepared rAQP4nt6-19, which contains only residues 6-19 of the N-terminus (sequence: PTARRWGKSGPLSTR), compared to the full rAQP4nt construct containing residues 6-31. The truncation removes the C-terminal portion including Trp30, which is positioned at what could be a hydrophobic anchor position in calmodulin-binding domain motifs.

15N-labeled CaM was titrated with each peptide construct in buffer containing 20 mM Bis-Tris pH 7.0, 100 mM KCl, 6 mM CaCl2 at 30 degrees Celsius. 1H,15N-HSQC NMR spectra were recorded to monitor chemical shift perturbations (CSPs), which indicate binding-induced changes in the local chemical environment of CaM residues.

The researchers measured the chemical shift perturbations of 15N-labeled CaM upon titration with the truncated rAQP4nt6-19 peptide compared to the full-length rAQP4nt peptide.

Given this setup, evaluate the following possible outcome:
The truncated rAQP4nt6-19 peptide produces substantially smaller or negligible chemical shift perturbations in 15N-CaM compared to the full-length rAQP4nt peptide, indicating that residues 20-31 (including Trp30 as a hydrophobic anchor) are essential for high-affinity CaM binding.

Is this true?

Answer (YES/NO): NO